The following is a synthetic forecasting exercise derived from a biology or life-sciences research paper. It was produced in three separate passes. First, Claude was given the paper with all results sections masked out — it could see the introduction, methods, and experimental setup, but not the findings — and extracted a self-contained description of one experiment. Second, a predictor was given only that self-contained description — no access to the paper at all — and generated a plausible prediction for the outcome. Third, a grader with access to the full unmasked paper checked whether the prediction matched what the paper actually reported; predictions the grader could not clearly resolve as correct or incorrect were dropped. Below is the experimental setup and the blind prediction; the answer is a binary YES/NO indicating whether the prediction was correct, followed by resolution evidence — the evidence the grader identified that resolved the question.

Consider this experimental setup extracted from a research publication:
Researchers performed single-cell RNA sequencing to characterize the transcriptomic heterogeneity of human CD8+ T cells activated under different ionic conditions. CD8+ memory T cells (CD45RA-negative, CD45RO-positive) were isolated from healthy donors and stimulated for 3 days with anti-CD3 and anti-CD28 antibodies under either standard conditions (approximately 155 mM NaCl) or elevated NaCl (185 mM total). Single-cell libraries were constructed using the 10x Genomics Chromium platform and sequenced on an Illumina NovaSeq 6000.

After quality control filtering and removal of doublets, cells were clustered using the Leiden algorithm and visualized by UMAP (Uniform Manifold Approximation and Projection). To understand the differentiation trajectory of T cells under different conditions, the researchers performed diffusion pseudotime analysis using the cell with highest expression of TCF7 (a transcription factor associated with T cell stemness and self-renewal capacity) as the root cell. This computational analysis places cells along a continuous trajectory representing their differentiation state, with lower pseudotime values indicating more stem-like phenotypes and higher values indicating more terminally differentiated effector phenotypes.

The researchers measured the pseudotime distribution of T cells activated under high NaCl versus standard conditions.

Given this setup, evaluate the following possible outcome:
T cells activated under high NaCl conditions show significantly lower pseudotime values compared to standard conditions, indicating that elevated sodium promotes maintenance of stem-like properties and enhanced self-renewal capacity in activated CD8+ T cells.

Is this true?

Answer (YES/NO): NO